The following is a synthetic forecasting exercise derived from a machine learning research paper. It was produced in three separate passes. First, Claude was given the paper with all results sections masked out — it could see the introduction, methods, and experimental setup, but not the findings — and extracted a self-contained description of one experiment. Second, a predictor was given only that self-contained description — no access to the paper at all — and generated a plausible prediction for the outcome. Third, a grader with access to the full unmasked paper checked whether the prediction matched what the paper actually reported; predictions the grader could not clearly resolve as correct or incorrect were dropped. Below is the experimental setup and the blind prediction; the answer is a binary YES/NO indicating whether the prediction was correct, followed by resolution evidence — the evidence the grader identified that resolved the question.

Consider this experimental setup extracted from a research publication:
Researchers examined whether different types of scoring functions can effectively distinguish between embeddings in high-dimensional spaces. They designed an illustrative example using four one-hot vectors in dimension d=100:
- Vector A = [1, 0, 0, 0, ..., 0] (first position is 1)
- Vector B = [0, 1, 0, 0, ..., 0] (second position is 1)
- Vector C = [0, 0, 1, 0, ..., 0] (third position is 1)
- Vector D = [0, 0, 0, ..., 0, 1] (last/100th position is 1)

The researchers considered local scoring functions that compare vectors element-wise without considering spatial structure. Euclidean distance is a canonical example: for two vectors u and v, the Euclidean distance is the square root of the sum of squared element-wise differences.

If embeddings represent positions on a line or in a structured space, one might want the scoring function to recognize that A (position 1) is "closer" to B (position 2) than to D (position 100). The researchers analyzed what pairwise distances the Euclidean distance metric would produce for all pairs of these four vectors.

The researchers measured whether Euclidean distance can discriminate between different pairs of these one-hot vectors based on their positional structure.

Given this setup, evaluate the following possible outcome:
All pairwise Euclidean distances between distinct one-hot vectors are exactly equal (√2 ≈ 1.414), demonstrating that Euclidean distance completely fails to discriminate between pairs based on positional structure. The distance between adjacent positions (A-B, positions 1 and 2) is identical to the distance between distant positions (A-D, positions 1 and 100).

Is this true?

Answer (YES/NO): NO